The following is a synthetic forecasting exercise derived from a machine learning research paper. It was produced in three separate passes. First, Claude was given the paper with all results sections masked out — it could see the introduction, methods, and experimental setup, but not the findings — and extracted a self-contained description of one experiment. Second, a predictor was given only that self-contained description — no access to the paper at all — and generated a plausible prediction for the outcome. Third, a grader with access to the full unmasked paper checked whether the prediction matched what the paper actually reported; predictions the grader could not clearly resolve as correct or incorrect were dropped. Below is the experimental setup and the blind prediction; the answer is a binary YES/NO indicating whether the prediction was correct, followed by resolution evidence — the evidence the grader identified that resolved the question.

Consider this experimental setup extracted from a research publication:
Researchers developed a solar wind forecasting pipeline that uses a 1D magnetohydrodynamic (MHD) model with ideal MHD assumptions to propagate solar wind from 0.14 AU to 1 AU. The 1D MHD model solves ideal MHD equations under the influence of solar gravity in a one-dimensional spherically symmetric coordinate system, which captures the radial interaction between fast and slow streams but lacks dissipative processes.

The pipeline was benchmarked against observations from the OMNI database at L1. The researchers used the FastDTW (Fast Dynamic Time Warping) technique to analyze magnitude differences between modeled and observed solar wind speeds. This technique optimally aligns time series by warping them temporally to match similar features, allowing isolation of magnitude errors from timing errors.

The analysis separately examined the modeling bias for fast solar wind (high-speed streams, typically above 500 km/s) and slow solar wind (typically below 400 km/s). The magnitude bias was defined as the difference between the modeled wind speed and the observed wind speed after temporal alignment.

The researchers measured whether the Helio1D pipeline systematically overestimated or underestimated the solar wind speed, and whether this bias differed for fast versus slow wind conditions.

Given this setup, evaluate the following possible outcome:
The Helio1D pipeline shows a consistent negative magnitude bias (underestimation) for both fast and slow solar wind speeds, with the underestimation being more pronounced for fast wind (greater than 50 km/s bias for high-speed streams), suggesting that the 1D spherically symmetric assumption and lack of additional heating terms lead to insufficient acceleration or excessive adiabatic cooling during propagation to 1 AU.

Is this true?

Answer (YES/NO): NO